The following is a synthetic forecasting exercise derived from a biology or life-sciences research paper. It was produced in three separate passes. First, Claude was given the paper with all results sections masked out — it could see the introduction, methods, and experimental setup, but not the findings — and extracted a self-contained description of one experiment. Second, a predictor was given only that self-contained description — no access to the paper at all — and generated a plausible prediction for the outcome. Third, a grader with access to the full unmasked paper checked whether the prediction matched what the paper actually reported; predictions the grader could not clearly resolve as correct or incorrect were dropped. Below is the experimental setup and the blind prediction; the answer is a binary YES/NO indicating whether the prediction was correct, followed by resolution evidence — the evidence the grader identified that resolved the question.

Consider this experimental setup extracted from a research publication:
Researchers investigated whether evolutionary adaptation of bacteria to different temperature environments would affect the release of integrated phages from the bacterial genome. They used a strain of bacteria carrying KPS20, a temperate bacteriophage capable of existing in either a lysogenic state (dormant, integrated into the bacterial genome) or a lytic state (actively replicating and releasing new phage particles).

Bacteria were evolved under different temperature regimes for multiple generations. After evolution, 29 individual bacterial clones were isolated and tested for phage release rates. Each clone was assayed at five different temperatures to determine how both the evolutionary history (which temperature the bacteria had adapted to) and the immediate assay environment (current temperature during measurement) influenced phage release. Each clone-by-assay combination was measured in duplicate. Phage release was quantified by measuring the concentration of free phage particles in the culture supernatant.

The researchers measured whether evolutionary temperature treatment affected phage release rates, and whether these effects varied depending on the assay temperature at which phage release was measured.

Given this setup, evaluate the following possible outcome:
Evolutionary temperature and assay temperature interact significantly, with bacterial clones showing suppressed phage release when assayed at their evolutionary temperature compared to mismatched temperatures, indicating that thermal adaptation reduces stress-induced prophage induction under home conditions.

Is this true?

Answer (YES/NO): NO